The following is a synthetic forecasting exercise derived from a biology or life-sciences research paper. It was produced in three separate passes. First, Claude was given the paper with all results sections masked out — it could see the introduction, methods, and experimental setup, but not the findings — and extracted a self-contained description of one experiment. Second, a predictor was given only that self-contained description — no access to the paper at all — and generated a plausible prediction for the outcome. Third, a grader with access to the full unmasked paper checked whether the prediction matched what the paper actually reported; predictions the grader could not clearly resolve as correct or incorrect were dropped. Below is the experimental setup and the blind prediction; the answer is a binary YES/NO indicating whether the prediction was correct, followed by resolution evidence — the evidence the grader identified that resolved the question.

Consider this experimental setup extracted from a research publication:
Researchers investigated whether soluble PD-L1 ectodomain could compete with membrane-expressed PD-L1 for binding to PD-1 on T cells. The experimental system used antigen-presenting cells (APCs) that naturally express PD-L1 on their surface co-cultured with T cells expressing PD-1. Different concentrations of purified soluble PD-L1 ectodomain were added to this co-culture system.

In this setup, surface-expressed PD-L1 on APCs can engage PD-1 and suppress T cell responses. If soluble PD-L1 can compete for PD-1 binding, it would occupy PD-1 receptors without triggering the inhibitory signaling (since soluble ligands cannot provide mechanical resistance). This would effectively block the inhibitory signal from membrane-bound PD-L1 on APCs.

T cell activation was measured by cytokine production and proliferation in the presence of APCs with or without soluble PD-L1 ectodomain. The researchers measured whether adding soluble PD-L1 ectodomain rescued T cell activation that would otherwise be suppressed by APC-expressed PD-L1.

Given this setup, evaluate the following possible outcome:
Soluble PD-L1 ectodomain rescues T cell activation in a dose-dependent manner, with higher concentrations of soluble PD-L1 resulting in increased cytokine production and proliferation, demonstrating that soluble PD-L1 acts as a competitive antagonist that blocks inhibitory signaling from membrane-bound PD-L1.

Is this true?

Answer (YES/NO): YES